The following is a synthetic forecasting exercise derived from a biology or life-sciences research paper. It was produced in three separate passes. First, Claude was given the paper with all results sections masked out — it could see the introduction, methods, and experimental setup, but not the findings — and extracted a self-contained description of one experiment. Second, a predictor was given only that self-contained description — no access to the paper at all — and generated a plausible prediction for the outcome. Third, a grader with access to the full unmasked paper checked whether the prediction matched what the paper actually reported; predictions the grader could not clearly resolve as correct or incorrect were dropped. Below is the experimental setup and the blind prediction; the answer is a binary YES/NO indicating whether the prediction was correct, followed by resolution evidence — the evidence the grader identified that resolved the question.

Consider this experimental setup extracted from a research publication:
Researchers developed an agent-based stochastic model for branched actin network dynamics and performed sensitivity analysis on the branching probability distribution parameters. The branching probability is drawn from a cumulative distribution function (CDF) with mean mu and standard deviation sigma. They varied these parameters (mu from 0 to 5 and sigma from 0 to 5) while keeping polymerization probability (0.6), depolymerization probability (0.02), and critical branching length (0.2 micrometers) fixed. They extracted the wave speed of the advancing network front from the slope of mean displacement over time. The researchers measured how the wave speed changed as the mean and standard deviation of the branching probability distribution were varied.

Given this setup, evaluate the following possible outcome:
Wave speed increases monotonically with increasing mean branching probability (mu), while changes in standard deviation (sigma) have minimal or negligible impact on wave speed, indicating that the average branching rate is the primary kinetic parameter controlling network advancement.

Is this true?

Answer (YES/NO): NO